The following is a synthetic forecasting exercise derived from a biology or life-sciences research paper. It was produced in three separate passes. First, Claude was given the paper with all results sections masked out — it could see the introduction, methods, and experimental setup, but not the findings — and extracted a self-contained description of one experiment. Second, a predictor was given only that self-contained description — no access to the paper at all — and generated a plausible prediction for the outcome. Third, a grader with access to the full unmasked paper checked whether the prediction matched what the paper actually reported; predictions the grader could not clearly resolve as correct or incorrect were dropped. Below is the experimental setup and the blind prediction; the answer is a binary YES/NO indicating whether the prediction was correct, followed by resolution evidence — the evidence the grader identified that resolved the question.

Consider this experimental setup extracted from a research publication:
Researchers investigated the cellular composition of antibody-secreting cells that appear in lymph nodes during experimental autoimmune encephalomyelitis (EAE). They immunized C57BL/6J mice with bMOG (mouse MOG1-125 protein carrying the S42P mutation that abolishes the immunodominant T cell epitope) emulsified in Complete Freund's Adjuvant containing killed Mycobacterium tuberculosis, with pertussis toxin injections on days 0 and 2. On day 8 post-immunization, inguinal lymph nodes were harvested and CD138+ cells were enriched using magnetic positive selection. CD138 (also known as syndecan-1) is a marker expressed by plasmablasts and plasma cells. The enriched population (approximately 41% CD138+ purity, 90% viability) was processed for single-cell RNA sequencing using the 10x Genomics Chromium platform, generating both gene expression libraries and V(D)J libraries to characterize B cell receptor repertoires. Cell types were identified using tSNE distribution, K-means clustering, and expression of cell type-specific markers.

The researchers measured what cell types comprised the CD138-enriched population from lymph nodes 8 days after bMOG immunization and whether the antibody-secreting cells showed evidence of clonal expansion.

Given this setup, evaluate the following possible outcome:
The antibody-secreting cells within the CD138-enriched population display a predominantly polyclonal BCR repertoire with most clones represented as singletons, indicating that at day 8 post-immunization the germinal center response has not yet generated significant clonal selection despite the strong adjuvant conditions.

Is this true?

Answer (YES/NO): NO